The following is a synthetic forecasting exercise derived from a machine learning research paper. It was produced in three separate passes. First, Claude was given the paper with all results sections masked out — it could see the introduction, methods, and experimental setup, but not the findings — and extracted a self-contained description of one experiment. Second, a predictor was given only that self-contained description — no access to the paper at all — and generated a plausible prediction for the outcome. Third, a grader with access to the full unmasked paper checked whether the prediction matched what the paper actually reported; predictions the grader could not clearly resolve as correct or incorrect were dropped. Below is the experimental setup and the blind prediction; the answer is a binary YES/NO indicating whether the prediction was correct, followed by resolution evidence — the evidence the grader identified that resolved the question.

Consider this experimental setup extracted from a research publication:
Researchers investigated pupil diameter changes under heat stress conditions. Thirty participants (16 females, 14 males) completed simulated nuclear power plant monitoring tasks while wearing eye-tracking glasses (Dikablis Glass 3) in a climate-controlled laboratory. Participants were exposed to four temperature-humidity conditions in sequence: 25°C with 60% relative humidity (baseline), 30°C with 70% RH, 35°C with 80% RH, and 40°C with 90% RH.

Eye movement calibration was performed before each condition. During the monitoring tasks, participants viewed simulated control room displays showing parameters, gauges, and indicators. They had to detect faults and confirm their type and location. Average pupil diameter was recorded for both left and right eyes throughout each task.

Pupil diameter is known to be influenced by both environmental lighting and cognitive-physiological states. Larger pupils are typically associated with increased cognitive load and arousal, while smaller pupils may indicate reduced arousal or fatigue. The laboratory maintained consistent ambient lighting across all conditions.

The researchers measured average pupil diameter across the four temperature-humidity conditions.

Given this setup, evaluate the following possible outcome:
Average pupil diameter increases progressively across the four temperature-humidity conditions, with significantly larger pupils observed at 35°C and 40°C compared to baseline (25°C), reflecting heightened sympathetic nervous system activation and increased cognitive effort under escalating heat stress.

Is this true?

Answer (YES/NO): NO